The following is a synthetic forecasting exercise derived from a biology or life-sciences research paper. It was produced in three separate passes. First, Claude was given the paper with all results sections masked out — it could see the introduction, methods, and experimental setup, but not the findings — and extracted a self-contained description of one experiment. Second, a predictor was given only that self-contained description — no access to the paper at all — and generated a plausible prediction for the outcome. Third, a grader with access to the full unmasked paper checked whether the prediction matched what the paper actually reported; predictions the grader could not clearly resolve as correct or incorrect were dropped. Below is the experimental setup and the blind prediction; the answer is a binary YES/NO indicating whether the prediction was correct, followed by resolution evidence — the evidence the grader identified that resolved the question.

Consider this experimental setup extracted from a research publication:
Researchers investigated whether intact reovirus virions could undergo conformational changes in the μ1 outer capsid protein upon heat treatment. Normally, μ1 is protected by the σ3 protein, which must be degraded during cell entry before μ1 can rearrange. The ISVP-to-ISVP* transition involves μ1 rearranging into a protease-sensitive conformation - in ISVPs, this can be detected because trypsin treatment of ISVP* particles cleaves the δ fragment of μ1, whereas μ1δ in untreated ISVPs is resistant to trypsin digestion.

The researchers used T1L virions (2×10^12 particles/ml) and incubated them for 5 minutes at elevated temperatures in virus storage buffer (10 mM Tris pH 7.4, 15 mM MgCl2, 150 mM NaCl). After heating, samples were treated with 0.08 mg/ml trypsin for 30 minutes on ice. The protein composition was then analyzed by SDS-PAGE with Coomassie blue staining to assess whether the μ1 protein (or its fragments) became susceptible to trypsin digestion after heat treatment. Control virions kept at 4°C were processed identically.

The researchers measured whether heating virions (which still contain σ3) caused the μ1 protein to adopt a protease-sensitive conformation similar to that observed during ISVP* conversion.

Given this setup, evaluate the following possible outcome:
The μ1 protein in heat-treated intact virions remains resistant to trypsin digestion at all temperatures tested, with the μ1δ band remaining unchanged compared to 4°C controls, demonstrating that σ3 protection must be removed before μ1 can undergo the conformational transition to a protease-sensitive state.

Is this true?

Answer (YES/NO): NO